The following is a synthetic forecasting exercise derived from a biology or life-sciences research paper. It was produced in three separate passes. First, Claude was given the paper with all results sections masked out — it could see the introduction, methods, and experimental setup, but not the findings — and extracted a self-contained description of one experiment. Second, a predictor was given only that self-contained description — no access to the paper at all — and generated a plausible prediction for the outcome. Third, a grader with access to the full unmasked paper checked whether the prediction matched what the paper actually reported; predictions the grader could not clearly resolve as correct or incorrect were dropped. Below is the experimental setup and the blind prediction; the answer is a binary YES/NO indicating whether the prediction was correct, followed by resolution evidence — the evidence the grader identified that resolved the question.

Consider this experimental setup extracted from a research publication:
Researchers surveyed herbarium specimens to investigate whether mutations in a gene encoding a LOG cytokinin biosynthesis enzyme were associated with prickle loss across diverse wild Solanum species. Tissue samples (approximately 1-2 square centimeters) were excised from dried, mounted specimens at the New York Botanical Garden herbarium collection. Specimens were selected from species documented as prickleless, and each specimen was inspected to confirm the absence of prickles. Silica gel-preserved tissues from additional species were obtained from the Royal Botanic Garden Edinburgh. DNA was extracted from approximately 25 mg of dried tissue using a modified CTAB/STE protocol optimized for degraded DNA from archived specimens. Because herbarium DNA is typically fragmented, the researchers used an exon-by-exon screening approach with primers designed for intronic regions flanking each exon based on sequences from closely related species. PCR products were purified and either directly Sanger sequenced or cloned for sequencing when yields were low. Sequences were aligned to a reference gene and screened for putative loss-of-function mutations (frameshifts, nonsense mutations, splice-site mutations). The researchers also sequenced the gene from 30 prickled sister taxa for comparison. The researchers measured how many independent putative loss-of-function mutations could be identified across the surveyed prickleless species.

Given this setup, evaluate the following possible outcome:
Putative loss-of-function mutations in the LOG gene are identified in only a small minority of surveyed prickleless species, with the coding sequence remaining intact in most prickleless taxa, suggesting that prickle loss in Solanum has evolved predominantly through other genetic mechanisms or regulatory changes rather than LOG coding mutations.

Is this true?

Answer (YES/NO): NO